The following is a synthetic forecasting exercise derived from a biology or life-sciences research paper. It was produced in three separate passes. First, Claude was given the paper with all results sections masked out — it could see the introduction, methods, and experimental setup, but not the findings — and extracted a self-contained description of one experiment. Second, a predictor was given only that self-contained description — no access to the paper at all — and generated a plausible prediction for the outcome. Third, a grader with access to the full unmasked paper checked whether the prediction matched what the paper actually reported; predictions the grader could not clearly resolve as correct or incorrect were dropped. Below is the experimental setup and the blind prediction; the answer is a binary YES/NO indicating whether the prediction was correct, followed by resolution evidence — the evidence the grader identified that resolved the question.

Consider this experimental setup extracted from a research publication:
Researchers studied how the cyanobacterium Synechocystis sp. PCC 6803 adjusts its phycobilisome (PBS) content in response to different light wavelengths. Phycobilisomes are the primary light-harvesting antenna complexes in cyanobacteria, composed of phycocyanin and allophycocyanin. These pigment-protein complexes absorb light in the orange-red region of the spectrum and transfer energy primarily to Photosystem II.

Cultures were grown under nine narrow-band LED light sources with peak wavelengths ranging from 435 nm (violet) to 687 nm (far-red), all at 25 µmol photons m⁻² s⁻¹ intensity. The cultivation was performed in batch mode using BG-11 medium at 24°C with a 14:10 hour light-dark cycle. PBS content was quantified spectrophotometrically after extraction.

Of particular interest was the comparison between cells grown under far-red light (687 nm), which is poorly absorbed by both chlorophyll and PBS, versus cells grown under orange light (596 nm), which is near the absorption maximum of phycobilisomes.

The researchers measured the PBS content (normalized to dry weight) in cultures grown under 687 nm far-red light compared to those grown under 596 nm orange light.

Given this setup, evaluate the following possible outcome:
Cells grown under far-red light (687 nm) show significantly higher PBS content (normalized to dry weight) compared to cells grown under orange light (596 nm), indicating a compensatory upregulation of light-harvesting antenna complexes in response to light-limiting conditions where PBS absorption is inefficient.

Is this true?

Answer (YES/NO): YES